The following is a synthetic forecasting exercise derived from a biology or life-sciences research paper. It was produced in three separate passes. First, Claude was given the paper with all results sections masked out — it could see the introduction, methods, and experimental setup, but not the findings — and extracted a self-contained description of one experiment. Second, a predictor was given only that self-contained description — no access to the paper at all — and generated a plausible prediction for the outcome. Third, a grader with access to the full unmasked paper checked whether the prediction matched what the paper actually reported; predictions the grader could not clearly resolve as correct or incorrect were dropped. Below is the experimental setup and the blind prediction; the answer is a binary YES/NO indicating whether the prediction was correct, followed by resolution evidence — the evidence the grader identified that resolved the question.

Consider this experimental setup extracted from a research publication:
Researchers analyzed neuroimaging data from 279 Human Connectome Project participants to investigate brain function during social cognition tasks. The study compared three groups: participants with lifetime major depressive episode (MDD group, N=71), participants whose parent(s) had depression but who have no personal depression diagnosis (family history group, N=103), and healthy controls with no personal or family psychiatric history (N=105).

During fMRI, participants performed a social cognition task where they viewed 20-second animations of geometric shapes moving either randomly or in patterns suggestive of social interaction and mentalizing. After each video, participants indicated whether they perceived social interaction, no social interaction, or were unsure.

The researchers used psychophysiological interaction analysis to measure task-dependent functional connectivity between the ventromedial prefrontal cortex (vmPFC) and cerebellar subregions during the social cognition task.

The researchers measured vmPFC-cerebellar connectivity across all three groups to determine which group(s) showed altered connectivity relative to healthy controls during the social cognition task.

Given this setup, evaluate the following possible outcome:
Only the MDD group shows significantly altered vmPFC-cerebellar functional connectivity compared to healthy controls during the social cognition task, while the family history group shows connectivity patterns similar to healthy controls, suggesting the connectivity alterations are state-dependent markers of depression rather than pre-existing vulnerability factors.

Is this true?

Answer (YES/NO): NO